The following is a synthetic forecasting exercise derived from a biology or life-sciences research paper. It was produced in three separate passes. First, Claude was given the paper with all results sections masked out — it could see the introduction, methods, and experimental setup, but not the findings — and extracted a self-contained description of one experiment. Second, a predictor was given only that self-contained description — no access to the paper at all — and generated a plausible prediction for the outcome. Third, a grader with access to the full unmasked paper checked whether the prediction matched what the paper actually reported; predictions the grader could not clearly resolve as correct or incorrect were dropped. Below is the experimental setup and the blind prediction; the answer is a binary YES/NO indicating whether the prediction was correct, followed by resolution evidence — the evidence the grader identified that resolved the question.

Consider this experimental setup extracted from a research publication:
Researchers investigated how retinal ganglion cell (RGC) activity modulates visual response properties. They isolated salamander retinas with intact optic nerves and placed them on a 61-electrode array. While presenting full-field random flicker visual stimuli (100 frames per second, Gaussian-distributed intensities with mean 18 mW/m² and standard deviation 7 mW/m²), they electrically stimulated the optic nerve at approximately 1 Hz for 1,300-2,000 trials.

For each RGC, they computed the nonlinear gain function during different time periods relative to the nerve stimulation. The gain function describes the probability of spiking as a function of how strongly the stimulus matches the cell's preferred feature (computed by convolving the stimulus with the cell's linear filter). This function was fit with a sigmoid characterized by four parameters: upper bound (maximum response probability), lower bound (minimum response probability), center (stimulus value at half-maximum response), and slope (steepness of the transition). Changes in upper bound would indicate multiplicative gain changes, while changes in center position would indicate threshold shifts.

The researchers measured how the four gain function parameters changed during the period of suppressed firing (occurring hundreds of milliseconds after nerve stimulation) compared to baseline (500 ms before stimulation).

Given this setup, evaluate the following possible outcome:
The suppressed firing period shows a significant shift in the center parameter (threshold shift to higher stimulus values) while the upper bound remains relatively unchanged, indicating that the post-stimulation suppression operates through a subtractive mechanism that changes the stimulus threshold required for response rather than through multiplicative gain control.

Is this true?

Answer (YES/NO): NO